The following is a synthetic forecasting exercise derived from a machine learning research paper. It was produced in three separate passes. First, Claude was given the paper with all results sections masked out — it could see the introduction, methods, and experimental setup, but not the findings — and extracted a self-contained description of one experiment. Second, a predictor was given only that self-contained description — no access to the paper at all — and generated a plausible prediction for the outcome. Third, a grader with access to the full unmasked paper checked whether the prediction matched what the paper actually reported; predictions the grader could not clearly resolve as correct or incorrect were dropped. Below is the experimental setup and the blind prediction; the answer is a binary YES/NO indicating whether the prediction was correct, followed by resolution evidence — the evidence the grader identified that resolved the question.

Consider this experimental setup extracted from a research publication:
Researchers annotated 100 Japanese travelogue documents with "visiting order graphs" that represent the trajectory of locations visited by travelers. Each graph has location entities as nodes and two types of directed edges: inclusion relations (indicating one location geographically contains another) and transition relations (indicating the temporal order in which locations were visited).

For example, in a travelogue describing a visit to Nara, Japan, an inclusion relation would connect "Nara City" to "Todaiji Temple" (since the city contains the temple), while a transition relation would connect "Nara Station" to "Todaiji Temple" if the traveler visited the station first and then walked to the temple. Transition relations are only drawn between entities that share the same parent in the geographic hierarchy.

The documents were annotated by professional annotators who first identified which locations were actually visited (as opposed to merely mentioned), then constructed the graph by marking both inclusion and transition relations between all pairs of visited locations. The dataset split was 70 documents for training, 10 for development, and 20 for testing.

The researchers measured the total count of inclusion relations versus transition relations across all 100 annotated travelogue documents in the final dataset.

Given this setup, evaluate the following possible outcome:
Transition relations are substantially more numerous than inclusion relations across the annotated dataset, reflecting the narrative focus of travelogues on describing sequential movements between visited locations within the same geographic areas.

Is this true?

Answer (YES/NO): NO